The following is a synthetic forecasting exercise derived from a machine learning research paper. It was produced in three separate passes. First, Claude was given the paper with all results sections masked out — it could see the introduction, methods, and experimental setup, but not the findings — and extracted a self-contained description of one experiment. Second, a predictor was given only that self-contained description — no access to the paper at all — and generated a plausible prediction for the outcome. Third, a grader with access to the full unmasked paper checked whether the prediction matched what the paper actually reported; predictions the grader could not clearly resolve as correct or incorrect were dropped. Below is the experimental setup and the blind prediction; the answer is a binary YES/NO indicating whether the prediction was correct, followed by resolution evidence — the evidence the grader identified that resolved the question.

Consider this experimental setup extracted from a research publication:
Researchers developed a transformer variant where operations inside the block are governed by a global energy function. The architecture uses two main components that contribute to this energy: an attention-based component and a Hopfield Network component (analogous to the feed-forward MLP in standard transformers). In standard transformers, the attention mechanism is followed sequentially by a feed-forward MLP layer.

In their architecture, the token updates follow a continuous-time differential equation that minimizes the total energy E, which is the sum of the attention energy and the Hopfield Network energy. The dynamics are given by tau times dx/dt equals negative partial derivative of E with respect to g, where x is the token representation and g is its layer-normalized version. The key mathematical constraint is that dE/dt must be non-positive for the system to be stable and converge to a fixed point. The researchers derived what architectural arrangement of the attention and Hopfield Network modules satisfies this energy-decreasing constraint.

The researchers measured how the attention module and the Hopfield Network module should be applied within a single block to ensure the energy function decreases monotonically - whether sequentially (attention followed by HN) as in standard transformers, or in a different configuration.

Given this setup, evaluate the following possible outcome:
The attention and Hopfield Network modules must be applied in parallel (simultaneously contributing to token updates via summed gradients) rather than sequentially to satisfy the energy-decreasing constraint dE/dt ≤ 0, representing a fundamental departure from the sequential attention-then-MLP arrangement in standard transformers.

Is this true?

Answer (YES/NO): YES